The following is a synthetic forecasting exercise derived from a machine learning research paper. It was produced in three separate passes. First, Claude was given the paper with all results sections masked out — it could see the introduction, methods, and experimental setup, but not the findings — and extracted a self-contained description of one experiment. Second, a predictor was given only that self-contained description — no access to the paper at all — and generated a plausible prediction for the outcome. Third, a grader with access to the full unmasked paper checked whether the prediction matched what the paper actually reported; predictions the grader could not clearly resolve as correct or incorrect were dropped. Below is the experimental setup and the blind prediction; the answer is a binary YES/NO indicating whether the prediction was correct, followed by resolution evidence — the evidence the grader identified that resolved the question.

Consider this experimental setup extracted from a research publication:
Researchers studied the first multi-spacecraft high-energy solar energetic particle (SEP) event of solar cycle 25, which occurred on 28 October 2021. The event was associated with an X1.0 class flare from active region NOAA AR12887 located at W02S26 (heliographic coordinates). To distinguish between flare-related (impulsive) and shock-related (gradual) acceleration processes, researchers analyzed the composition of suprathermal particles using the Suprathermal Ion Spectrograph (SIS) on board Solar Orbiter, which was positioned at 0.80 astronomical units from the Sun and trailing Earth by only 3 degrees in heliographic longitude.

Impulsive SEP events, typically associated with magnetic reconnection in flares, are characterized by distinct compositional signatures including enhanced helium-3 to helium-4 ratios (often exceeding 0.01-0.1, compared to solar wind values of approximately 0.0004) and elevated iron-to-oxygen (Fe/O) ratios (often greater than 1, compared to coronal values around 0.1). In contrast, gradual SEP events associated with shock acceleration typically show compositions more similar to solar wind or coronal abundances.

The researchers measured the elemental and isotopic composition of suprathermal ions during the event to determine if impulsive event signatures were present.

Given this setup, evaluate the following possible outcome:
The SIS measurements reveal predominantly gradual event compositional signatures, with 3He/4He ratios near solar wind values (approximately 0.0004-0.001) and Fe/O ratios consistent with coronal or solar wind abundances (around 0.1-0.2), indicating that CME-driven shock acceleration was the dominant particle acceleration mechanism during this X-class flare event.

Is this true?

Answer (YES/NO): YES